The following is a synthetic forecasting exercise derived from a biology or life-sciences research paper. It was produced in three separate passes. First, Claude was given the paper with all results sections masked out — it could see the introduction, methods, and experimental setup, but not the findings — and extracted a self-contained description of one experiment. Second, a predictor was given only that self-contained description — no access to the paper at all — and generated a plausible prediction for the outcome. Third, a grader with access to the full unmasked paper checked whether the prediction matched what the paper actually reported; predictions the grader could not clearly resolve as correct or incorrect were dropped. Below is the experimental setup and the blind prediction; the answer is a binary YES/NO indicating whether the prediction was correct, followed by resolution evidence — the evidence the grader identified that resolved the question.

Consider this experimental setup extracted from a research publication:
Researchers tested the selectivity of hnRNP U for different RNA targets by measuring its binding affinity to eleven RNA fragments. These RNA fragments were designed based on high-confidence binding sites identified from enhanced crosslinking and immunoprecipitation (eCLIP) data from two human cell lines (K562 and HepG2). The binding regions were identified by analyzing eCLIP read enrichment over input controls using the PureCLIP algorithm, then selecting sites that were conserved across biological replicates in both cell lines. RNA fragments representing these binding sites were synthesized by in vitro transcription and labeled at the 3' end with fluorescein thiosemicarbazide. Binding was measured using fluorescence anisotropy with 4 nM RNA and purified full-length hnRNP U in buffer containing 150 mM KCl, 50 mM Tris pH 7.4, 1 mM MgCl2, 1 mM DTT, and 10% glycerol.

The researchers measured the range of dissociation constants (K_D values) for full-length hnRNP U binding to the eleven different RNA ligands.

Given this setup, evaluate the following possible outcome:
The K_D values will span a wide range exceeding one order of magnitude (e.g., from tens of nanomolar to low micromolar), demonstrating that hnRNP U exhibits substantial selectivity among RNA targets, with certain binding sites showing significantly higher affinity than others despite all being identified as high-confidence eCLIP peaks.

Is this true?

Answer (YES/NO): YES